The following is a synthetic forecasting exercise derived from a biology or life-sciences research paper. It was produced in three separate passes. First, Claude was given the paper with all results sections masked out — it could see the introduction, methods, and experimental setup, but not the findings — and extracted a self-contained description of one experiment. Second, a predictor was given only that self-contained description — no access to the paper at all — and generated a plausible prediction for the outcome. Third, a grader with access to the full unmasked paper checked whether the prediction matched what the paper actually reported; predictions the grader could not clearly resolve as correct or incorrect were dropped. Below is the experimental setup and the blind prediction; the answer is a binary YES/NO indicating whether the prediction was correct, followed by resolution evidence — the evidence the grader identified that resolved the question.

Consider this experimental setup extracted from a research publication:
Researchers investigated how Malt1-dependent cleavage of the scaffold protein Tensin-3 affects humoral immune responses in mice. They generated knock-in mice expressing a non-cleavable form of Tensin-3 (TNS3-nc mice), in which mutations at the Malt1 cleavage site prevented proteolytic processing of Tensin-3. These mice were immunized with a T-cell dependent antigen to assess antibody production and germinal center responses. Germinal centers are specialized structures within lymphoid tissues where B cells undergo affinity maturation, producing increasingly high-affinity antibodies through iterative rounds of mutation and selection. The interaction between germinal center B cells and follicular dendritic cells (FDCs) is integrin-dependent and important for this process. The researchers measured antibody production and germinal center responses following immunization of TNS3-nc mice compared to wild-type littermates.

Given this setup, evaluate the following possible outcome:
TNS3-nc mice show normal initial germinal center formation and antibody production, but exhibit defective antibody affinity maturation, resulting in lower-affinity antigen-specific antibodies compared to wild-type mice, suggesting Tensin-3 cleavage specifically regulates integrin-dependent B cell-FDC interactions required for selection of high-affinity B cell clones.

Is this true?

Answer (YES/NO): NO